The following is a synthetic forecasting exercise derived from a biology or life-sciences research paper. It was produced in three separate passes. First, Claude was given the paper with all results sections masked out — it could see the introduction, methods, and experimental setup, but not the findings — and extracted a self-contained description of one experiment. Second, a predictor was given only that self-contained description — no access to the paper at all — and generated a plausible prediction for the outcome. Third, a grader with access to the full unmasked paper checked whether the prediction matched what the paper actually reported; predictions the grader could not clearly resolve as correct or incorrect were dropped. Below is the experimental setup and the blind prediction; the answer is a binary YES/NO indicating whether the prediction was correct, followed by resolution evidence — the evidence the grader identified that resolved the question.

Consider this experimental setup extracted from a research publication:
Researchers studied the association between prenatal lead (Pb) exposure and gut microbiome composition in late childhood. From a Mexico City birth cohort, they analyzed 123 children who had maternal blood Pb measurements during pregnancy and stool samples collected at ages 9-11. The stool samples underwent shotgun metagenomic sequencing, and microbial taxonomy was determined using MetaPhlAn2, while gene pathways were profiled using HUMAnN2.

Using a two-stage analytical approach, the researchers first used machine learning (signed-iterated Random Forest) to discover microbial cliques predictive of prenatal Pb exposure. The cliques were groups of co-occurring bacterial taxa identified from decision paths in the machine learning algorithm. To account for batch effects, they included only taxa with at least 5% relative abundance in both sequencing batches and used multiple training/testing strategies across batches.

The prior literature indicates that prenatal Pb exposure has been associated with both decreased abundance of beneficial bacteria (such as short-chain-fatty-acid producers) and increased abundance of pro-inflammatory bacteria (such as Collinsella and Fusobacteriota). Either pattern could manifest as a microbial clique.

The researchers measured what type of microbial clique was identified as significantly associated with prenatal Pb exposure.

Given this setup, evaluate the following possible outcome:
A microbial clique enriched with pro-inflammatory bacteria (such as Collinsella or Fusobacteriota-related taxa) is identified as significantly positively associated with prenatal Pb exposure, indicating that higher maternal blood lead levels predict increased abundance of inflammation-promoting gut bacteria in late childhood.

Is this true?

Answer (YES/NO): NO